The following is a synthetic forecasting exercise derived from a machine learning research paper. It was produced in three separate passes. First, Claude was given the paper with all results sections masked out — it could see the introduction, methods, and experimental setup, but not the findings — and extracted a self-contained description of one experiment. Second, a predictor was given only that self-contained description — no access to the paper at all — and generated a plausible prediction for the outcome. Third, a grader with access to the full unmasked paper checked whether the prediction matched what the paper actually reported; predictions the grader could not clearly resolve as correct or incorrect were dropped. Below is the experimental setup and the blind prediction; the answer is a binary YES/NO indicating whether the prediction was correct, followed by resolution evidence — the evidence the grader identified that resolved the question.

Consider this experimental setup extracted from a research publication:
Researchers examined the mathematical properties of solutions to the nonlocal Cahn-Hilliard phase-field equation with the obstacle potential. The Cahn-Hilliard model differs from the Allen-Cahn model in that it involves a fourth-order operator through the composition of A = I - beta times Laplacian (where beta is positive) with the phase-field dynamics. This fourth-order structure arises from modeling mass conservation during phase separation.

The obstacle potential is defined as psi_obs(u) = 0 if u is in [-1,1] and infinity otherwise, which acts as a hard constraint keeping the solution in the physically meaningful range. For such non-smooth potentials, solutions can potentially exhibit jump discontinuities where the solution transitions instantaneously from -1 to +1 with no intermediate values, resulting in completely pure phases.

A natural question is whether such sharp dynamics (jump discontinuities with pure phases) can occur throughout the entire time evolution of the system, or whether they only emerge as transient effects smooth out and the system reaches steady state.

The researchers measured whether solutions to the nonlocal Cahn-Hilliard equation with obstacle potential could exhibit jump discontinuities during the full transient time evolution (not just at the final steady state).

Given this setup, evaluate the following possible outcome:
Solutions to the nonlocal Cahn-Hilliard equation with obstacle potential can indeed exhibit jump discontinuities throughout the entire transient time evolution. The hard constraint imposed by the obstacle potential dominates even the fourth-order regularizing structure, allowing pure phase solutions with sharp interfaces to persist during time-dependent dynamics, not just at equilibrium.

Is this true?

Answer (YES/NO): YES